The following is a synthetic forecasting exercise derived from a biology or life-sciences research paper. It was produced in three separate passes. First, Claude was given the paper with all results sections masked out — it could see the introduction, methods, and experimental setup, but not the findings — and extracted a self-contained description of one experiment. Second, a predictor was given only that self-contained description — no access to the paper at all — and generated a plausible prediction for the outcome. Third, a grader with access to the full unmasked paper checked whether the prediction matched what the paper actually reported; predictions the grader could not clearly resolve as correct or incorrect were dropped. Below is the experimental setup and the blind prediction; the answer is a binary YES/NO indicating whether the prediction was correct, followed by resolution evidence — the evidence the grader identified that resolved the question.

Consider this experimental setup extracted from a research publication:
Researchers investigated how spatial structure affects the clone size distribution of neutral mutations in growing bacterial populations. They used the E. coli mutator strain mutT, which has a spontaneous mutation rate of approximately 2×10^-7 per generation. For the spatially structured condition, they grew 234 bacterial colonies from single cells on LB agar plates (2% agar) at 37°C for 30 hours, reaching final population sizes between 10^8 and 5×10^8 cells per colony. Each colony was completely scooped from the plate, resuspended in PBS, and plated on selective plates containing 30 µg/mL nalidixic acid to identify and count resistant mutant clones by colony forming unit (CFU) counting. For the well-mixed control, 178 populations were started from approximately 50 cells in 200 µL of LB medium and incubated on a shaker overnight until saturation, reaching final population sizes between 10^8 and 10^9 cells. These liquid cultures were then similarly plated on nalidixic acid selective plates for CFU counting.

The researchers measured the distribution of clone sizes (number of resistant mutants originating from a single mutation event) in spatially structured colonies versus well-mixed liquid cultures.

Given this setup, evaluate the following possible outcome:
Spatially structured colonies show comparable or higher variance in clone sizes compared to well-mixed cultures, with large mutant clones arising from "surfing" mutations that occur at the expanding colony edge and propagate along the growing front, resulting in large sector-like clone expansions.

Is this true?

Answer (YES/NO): YES